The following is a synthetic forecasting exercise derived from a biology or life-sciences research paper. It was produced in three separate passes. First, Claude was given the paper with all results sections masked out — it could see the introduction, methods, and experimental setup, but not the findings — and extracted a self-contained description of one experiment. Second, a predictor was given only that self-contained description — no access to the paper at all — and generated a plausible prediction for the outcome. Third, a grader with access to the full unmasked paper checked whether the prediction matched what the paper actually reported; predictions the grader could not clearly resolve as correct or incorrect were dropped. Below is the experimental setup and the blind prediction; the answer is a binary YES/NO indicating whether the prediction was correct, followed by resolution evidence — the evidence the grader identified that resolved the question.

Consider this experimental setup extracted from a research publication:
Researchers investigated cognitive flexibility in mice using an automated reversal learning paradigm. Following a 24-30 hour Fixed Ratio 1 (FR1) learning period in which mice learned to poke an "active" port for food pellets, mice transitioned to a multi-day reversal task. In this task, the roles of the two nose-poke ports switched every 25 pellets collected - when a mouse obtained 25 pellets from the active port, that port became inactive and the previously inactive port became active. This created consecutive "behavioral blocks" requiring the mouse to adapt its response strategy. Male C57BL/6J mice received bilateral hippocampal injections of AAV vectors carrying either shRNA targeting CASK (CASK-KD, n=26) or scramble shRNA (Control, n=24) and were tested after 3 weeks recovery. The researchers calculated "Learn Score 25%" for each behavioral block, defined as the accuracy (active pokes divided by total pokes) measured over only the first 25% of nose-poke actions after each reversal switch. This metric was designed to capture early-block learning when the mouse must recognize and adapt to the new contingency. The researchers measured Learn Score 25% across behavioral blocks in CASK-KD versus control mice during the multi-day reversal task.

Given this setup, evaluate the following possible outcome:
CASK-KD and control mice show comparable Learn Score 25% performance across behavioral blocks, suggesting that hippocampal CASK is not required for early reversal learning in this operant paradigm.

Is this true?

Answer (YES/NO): YES